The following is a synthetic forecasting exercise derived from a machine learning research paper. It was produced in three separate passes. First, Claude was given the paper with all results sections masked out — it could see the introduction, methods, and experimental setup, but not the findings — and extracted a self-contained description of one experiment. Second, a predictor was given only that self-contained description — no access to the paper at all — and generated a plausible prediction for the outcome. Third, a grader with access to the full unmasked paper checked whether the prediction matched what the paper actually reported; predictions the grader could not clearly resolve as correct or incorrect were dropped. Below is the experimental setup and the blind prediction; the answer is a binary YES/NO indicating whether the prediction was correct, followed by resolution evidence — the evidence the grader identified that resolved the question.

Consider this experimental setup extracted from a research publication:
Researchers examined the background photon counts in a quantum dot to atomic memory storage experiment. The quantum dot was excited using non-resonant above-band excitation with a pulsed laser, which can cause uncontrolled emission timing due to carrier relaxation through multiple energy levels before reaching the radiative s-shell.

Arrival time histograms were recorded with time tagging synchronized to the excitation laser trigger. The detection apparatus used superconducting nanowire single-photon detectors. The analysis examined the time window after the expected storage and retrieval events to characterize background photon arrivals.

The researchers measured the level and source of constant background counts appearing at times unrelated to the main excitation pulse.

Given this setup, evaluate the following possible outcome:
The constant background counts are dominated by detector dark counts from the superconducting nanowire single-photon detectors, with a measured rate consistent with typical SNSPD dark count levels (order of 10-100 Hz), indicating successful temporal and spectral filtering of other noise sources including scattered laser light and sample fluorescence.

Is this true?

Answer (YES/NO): NO